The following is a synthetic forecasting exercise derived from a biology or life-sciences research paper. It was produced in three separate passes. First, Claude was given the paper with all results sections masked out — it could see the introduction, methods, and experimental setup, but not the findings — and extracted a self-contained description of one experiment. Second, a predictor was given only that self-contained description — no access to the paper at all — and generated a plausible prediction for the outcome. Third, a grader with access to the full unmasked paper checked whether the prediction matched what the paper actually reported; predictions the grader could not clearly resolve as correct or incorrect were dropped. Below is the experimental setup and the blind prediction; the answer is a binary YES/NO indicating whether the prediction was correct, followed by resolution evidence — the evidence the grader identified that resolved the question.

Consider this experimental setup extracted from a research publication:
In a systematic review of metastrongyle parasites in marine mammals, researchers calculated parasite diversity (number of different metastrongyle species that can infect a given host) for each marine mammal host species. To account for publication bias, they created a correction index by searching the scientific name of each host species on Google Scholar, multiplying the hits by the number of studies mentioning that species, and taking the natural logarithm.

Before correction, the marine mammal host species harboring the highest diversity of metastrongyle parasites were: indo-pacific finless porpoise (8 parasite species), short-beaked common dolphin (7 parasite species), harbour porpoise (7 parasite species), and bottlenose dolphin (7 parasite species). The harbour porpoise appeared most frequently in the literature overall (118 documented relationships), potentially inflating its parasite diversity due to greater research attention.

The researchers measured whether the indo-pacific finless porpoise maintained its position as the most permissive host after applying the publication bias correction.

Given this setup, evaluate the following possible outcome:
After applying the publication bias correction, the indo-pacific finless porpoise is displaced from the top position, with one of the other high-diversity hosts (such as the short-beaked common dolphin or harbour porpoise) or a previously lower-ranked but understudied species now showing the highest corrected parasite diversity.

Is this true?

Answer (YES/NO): NO